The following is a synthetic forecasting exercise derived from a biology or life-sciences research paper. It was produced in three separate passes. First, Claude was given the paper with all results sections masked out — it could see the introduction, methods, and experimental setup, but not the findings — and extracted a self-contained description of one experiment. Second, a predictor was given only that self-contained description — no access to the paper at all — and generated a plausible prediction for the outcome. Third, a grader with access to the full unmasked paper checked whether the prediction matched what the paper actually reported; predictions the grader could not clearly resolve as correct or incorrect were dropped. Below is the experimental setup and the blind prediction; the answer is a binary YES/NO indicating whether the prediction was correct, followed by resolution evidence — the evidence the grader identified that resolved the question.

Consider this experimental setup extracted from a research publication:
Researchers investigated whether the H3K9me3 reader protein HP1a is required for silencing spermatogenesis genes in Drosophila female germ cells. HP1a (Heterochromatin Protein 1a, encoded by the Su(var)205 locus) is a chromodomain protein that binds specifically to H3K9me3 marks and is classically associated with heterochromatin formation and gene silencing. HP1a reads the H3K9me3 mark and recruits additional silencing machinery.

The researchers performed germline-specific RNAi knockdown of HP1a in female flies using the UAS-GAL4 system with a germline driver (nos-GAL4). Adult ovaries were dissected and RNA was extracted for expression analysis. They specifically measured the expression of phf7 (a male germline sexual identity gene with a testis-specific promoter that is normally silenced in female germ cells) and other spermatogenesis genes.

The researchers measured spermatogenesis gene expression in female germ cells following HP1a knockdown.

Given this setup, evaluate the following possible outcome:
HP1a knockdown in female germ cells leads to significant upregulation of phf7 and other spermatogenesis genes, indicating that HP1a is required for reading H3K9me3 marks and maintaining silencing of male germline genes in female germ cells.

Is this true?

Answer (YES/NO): YES